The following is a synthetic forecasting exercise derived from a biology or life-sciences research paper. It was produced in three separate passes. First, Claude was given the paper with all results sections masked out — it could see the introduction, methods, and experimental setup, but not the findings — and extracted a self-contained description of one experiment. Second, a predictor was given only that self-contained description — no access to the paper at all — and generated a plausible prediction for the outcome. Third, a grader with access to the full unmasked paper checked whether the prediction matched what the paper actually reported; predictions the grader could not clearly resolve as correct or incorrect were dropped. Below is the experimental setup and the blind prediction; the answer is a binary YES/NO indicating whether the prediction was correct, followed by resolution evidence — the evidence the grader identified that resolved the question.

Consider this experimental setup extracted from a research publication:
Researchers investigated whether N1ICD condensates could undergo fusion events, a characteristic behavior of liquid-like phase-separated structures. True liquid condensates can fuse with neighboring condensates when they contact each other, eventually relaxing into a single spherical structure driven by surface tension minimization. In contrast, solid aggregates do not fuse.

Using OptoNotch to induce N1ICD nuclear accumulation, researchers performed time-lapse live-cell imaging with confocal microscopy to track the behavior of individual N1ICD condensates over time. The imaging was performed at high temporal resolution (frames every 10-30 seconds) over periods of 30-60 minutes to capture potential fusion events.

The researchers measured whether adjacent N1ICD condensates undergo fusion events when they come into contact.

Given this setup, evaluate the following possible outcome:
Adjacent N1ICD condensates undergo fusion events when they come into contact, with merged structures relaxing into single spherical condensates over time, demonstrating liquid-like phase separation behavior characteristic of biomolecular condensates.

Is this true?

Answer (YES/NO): YES